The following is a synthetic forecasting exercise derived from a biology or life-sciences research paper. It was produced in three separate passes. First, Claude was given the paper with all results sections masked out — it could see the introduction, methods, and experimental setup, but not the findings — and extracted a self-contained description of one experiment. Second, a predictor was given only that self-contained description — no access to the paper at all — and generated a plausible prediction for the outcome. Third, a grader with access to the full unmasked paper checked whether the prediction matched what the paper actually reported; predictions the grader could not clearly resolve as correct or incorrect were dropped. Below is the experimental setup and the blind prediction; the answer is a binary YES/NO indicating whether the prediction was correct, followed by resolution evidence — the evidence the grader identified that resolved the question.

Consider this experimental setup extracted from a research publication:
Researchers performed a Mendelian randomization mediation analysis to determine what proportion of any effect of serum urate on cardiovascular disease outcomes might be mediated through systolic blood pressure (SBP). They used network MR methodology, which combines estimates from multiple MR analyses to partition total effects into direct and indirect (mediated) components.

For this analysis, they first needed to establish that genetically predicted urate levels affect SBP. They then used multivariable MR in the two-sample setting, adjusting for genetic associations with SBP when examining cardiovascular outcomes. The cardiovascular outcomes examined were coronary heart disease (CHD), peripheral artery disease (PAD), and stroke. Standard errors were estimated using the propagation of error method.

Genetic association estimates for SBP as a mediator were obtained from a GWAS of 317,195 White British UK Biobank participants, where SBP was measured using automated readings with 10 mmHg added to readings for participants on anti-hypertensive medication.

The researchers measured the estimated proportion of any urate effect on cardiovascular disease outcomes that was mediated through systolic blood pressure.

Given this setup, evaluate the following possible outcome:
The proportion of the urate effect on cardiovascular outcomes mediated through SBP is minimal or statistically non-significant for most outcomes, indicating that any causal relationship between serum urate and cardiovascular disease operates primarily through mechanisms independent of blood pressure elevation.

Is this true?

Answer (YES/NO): NO